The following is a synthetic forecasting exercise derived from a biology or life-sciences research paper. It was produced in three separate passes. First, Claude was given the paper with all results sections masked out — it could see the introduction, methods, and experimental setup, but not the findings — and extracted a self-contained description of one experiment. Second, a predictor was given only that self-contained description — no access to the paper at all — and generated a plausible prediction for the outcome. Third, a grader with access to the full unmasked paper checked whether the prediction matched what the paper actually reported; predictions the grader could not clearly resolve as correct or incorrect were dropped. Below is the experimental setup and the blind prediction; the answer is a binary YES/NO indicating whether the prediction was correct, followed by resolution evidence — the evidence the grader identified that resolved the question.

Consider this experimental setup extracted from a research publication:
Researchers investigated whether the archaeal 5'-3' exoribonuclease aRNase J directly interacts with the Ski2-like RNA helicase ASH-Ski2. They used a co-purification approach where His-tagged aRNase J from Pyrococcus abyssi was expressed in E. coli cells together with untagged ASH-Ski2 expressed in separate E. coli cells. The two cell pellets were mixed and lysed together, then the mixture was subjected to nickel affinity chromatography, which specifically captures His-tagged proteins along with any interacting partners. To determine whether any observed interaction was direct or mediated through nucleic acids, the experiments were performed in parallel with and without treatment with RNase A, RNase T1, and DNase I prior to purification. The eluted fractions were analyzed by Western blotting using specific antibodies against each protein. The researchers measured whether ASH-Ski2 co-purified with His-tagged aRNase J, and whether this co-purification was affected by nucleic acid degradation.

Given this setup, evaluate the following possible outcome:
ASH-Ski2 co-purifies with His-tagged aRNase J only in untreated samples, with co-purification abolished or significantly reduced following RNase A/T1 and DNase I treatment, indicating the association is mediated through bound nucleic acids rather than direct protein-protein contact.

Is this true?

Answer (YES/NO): NO